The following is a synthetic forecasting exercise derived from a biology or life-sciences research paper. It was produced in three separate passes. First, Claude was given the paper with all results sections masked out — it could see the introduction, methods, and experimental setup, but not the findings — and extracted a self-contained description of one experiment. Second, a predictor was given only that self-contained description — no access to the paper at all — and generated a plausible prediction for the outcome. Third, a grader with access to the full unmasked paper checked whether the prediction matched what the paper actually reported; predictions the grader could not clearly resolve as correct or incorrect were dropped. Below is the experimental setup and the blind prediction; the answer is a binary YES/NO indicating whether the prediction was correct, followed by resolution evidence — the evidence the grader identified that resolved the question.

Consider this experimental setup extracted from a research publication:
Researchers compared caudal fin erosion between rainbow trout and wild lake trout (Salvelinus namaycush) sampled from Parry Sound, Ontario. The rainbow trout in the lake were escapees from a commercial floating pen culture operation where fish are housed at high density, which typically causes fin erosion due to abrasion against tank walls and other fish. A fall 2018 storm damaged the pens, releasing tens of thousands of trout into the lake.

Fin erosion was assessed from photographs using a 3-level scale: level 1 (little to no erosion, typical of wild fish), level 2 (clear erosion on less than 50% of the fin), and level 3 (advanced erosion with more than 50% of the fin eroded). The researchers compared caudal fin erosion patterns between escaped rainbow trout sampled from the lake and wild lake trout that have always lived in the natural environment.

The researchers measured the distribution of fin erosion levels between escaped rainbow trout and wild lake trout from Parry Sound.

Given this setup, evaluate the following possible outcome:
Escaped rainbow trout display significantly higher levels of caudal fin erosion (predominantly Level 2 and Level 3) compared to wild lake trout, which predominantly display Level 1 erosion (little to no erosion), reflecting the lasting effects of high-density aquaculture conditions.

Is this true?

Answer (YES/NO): YES